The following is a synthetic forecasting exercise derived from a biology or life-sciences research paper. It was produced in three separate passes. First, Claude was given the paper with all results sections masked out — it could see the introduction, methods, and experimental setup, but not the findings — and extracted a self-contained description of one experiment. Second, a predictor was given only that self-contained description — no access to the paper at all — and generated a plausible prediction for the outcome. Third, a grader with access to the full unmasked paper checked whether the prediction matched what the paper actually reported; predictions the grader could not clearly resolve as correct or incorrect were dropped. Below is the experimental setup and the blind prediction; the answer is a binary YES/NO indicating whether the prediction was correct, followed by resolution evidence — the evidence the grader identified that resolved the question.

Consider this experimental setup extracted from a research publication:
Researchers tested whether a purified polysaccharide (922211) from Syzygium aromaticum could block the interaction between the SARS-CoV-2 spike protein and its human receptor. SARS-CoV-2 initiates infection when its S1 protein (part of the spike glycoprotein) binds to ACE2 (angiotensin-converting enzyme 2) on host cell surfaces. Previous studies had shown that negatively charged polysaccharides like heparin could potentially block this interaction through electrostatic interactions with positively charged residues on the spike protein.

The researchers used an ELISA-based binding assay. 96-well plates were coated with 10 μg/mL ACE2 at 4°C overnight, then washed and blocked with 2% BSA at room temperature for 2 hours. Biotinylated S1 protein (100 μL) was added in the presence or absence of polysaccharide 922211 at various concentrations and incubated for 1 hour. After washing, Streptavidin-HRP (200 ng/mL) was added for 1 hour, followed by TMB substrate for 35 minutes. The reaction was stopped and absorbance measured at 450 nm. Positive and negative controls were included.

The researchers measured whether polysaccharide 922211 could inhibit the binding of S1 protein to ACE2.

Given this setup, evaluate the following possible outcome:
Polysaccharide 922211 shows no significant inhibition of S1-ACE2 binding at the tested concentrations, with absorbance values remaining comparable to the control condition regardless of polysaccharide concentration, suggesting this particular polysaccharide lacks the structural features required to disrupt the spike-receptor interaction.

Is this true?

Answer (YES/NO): NO